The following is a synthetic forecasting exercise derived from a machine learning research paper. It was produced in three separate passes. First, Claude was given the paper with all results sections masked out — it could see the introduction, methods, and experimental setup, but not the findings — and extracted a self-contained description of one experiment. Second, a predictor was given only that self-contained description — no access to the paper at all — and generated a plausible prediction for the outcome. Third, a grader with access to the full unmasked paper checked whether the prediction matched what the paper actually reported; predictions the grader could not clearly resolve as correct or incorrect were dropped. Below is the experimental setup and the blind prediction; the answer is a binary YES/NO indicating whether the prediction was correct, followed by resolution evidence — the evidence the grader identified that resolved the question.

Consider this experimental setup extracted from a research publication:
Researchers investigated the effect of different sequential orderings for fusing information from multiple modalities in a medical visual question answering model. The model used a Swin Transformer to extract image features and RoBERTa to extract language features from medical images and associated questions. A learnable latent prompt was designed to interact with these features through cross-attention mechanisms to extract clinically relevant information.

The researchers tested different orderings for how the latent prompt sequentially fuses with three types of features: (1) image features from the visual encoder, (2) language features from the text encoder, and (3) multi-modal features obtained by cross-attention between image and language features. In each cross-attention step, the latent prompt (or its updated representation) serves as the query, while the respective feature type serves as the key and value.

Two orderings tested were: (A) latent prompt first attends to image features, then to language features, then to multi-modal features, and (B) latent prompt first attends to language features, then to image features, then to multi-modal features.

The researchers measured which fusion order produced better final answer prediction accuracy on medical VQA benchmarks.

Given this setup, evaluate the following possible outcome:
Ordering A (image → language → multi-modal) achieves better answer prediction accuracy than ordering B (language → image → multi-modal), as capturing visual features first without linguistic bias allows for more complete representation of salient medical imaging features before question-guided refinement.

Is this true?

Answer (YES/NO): NO